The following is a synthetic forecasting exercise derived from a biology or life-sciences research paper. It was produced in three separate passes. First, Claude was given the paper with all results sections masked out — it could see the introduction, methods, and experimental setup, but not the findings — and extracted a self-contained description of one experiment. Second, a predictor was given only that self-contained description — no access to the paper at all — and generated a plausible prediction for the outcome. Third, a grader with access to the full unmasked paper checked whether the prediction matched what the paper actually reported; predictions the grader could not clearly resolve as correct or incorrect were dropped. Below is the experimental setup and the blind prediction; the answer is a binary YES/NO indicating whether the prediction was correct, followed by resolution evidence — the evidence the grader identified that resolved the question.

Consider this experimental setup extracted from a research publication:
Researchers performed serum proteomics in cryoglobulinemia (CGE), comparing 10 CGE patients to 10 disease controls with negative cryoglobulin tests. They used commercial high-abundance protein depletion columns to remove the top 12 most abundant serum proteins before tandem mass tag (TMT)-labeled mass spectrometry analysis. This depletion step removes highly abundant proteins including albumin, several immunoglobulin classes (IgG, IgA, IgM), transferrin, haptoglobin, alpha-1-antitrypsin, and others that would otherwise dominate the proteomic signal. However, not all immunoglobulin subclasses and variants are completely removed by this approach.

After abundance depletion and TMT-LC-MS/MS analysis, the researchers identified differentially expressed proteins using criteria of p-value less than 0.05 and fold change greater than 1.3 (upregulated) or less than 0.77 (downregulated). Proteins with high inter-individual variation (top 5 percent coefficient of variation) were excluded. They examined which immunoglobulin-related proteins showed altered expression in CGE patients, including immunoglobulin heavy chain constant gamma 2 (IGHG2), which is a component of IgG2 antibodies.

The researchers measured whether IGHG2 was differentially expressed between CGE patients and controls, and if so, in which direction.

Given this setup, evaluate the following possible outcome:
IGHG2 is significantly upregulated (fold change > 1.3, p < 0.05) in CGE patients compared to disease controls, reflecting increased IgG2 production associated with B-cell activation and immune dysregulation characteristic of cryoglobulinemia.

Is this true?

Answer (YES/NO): NO